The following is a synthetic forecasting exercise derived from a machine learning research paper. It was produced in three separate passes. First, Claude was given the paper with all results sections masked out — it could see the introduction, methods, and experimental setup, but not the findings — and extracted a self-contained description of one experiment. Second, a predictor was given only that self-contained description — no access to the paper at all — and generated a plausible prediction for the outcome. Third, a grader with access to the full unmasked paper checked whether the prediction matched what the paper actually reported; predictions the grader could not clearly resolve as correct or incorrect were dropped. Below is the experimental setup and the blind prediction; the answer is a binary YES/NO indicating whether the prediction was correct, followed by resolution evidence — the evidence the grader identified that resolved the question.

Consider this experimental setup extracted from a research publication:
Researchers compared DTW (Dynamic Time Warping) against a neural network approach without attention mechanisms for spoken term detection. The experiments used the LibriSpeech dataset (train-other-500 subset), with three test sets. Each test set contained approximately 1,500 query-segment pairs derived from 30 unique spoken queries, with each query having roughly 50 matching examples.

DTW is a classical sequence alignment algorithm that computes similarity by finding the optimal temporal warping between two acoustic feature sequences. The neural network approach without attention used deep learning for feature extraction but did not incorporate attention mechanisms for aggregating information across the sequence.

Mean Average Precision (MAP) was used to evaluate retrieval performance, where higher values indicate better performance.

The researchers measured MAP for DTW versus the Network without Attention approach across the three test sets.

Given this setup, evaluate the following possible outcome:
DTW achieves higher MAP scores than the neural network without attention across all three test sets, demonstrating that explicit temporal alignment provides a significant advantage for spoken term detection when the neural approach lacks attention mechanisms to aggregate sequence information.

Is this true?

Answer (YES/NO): YES